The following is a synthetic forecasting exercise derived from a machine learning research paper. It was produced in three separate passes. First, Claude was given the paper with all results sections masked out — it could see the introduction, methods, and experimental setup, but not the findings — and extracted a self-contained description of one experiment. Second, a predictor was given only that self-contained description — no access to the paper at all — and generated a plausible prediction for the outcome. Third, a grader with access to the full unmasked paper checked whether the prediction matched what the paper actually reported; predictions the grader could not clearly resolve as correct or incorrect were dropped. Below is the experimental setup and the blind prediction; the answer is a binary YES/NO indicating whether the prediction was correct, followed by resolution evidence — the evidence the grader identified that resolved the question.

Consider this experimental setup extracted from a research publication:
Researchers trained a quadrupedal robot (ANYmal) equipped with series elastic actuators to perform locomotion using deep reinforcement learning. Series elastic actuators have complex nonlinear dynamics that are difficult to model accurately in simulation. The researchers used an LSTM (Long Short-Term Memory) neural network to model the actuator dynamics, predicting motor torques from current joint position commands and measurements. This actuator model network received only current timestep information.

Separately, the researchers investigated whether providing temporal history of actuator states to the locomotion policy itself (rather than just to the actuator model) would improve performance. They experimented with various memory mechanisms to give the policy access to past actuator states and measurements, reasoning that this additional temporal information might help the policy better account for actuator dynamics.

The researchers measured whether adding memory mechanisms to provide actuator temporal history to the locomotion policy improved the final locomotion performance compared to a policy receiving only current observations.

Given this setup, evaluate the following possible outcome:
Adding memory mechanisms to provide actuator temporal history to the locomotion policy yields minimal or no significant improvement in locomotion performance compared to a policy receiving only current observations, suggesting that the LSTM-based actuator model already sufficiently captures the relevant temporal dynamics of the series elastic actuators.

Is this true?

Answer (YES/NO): YES